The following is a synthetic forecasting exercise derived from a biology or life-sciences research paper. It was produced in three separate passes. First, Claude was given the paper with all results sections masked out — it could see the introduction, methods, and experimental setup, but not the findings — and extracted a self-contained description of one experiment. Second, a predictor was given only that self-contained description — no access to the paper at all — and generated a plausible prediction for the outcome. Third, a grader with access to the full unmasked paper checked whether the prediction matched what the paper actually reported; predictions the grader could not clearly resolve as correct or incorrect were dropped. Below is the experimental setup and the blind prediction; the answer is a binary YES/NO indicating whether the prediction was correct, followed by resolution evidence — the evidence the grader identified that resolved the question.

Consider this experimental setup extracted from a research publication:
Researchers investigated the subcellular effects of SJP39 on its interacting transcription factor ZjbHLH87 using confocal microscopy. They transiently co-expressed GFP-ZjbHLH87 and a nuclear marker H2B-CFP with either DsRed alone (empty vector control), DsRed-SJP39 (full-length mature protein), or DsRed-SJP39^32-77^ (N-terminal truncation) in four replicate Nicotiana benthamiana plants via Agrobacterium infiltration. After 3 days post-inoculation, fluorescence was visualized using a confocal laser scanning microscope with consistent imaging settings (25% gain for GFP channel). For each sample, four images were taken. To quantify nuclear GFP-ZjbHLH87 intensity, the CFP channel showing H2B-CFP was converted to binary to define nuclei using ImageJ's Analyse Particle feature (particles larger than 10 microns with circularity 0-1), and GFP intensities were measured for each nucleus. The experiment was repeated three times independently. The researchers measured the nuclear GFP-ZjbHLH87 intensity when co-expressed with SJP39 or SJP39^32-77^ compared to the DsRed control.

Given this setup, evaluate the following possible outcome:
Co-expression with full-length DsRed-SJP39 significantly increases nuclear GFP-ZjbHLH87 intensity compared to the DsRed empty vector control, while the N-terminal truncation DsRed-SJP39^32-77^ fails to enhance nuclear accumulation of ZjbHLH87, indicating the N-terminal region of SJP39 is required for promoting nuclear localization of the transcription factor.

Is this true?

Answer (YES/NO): NO